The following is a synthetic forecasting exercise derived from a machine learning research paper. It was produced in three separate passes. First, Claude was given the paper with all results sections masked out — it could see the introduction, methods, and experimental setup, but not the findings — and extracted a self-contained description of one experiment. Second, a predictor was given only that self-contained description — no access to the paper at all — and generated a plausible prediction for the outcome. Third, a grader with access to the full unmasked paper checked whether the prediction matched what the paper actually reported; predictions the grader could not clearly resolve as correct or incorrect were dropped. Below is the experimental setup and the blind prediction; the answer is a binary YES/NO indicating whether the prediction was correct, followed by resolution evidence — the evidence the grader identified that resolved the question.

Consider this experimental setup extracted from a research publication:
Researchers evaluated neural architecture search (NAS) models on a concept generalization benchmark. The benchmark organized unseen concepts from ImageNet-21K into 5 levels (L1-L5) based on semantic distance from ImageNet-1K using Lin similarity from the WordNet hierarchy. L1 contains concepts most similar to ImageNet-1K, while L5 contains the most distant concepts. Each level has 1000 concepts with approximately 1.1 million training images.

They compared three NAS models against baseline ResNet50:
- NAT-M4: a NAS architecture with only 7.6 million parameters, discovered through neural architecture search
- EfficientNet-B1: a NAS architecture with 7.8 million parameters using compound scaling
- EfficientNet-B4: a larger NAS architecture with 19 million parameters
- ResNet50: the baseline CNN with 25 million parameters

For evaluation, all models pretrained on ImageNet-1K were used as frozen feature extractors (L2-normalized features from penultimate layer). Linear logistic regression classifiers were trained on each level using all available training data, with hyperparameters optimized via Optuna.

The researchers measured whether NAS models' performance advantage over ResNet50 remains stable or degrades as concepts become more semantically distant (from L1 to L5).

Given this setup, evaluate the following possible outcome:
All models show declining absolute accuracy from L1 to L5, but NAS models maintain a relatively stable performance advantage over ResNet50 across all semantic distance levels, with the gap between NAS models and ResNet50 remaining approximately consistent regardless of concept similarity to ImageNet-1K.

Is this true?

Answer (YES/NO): YES